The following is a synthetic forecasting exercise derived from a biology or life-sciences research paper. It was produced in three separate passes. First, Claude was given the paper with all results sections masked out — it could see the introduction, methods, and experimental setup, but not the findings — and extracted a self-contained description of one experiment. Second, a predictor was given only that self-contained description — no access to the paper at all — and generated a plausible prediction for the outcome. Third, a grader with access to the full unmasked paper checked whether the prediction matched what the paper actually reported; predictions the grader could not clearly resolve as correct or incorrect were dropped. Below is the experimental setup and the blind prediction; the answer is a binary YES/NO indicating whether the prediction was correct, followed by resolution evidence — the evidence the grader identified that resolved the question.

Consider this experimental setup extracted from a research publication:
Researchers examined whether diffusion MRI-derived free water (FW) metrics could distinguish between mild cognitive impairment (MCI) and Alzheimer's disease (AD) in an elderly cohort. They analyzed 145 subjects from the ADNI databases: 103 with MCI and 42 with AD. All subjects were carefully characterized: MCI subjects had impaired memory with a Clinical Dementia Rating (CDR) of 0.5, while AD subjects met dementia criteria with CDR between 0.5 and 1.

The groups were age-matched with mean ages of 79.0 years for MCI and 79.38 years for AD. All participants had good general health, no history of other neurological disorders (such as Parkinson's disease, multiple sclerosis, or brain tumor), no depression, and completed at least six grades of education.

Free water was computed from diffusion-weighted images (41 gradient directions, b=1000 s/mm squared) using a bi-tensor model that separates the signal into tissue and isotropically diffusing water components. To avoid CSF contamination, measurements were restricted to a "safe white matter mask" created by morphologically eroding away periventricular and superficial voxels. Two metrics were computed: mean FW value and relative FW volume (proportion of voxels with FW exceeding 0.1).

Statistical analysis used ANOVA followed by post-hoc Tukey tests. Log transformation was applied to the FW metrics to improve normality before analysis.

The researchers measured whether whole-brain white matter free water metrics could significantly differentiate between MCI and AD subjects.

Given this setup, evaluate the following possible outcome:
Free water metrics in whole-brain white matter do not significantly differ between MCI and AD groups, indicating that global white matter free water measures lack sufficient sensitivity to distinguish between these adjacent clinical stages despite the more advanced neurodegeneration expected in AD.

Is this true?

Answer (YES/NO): YES